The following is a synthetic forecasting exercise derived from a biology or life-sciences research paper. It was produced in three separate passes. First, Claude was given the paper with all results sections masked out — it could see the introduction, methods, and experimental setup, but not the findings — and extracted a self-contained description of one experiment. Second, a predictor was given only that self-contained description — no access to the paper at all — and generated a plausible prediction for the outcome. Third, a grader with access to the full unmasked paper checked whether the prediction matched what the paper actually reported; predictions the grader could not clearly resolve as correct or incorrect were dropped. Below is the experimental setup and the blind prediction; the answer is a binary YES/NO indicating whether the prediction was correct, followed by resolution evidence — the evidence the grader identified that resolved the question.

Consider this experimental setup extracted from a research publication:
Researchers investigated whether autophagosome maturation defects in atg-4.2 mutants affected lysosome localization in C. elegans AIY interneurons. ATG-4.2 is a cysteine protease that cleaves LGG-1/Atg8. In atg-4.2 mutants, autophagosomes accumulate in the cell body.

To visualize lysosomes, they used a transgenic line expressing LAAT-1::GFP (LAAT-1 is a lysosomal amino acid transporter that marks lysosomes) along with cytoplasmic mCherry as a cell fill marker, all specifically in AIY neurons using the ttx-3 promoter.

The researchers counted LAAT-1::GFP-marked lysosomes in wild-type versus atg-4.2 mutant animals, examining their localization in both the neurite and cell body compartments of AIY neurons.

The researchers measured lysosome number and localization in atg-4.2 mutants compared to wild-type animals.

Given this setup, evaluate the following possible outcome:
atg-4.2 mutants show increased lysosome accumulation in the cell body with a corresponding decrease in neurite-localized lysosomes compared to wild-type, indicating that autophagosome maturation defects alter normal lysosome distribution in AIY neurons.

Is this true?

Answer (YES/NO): NO